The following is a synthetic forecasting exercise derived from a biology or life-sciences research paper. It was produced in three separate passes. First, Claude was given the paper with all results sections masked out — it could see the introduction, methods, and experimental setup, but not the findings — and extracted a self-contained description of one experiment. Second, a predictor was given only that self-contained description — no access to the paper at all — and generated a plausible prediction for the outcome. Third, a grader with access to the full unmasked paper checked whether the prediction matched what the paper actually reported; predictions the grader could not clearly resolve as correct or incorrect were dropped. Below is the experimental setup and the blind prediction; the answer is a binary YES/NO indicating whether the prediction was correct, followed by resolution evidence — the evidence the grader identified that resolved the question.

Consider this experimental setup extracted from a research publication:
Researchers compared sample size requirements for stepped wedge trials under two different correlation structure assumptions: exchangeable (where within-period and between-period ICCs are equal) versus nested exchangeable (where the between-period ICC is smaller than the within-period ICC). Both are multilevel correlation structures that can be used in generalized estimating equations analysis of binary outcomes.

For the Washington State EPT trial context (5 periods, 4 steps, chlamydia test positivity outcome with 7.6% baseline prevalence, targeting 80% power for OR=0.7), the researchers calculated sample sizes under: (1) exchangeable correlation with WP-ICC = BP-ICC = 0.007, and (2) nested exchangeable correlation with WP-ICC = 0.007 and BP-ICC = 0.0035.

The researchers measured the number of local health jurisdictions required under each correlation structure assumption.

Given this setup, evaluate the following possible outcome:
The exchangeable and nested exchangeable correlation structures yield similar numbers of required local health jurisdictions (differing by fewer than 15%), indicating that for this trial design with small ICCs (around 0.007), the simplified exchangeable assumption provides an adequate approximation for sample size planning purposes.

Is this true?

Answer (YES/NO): NO